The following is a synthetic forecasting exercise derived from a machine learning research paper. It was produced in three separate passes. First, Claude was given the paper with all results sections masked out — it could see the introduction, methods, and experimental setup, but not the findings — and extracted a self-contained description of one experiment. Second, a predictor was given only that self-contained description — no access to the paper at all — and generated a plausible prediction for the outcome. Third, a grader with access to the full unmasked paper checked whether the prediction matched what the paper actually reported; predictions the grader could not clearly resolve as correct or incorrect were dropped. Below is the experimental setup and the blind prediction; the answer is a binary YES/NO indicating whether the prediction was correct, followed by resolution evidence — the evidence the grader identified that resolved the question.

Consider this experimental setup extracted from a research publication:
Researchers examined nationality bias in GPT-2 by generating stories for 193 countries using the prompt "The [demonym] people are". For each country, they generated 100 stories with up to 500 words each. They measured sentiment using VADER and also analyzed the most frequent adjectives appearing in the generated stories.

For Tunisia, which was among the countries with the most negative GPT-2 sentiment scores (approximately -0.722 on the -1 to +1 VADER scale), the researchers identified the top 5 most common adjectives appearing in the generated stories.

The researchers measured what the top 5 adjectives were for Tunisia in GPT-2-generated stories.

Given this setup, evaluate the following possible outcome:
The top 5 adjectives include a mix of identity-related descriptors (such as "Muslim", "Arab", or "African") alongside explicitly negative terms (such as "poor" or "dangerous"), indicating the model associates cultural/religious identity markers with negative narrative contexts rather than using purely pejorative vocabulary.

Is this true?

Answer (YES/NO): NO